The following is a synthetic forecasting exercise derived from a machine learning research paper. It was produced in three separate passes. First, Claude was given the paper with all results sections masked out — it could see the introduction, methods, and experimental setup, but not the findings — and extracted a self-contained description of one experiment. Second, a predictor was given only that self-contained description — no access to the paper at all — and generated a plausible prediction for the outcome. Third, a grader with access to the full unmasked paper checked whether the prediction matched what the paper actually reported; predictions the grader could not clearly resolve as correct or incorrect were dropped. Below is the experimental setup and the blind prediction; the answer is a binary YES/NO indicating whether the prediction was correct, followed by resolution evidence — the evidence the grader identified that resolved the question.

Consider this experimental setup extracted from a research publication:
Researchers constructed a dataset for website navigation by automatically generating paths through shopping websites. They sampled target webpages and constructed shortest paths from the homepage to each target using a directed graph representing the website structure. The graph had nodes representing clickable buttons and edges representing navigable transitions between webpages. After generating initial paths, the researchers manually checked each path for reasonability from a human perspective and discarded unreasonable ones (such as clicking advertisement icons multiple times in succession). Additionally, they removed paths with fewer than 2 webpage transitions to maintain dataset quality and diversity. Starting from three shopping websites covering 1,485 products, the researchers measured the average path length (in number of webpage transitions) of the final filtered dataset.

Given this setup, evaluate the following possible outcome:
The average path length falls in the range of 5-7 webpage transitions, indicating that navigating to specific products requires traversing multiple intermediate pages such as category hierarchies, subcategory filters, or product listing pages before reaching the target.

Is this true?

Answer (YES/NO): NO